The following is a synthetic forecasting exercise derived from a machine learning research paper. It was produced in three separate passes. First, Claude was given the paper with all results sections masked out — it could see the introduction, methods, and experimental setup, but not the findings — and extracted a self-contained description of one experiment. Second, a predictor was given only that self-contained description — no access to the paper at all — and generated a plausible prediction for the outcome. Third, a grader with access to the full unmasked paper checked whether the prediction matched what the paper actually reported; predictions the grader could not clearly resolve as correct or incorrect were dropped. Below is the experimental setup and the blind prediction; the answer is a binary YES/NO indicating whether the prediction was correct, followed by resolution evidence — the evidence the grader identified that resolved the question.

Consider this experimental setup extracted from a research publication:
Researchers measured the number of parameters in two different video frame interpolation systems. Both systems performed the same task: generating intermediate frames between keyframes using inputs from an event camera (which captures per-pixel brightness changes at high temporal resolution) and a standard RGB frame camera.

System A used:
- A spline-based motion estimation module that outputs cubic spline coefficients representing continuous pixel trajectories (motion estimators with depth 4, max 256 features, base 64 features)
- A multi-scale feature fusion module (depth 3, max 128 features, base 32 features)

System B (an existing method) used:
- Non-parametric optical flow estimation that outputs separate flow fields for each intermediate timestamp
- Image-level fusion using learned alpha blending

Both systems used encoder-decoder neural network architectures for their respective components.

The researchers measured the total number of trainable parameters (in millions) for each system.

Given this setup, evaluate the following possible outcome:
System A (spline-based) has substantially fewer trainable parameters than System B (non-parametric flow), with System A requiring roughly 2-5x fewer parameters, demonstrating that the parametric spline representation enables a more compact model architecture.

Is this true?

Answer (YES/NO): NO